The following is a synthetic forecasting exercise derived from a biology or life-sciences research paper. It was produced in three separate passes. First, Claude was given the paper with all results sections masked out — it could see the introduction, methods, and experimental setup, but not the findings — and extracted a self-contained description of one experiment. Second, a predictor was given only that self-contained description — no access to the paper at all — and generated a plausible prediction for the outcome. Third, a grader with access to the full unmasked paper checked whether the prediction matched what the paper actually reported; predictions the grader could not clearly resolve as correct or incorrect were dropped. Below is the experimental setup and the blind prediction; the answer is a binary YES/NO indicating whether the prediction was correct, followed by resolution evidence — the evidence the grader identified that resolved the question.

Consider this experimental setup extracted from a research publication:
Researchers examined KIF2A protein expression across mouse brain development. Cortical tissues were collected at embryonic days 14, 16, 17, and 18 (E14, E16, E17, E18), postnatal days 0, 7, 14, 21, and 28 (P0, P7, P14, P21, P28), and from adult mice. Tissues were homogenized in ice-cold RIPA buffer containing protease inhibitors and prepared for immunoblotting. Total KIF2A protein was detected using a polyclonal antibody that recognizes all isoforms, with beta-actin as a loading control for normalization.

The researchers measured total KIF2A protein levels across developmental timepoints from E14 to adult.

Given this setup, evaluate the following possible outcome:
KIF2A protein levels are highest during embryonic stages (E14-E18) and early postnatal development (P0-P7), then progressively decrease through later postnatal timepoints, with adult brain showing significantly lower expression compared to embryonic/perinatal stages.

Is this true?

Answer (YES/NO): NO